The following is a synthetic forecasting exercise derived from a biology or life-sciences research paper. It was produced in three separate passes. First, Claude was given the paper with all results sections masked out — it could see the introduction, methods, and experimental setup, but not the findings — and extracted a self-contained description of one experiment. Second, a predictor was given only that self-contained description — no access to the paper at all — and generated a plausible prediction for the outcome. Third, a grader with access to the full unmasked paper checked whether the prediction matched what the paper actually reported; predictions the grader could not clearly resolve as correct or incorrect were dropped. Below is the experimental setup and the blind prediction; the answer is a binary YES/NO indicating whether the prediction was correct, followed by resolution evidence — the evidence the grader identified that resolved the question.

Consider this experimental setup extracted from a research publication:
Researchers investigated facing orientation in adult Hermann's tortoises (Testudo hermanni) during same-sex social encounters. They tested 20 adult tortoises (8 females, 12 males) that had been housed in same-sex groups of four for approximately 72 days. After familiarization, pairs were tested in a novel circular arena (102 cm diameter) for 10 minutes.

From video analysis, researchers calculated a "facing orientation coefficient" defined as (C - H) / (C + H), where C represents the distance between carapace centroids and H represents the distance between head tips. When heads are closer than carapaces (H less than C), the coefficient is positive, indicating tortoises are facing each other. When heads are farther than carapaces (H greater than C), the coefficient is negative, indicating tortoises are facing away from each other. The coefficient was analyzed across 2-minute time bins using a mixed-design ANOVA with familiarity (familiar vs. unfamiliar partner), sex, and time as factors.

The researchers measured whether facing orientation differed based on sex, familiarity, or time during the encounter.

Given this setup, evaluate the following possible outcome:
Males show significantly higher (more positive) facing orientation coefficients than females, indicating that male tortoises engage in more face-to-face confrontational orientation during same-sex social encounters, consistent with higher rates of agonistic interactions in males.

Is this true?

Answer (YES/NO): NO